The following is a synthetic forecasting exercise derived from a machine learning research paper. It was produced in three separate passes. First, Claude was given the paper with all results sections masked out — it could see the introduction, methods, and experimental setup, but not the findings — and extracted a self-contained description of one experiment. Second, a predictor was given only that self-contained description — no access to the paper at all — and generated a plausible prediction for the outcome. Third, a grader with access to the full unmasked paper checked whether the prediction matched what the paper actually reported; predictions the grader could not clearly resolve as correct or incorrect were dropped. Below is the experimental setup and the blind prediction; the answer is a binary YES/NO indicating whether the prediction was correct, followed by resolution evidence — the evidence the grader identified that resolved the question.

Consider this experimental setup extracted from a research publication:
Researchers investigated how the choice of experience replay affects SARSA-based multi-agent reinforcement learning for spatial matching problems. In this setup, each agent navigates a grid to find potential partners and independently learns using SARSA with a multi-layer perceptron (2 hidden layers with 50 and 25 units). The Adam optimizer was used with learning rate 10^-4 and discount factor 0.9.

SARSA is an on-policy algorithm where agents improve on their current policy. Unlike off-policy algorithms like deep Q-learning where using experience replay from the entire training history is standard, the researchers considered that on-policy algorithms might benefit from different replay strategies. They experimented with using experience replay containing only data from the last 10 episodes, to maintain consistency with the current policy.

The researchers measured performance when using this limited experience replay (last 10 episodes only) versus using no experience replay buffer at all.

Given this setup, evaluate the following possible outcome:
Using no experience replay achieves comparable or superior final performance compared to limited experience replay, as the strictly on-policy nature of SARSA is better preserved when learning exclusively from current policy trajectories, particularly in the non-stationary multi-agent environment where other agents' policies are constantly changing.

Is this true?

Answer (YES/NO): NO